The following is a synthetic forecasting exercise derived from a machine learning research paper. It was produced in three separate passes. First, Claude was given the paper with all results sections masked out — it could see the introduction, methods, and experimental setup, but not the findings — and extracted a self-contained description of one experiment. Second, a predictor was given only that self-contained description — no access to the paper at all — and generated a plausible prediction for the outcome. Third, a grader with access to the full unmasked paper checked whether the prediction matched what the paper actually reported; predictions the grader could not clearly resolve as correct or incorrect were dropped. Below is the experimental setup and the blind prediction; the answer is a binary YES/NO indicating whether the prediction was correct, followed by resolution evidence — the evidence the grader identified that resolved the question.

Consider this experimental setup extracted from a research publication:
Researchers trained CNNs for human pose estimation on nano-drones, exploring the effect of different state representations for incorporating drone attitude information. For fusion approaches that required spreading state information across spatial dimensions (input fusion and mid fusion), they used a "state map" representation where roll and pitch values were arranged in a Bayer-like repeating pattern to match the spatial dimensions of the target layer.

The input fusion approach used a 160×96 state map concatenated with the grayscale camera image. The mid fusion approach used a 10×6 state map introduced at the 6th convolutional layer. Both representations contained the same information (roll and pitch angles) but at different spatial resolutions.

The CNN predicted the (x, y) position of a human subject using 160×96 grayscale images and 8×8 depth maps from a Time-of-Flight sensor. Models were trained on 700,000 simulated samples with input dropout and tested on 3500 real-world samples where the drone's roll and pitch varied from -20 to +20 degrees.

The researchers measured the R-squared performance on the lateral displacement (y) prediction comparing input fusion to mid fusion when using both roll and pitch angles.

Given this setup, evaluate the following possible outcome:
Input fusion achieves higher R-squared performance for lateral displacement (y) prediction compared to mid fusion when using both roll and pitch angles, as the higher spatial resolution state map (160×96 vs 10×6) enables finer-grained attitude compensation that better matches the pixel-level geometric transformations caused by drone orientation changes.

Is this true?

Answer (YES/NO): NO